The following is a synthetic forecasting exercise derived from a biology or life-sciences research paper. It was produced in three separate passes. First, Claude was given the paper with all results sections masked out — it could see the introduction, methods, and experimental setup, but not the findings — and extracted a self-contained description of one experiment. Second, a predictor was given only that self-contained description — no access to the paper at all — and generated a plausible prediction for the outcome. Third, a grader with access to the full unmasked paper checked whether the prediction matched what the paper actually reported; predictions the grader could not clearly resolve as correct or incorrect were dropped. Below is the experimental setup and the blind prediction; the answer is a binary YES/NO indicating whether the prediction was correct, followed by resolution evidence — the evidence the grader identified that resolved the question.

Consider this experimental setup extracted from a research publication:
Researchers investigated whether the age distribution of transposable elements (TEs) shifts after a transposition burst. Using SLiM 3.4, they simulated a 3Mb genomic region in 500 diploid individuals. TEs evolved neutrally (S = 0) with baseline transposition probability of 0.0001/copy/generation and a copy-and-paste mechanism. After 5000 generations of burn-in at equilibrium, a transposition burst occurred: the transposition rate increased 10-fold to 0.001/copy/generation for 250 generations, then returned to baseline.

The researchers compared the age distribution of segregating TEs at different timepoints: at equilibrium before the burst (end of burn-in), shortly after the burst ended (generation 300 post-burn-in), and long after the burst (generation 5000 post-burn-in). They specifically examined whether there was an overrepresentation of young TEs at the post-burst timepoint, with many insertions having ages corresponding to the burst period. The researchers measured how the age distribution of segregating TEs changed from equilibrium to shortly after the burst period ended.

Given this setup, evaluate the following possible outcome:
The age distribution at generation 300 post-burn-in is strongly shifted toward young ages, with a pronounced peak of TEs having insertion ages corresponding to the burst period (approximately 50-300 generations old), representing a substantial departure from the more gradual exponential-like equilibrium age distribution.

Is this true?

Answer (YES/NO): NO